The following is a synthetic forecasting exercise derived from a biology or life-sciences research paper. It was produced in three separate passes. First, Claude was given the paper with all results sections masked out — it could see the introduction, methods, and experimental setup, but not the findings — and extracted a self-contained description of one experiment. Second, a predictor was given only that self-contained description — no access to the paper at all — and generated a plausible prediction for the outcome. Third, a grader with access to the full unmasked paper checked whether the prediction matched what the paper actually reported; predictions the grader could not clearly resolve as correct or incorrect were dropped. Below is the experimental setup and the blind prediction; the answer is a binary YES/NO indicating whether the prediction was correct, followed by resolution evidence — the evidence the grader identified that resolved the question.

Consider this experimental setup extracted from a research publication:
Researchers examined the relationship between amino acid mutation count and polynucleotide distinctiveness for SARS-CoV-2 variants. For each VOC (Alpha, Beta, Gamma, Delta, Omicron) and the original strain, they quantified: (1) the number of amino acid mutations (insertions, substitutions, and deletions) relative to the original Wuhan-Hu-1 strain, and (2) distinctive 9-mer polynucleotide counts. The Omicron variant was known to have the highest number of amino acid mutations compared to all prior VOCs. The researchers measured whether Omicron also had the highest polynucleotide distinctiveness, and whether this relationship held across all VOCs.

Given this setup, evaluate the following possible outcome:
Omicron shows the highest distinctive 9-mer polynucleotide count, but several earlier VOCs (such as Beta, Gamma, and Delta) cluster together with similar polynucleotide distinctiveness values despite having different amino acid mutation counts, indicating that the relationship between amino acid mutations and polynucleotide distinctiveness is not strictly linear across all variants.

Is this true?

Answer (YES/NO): NO